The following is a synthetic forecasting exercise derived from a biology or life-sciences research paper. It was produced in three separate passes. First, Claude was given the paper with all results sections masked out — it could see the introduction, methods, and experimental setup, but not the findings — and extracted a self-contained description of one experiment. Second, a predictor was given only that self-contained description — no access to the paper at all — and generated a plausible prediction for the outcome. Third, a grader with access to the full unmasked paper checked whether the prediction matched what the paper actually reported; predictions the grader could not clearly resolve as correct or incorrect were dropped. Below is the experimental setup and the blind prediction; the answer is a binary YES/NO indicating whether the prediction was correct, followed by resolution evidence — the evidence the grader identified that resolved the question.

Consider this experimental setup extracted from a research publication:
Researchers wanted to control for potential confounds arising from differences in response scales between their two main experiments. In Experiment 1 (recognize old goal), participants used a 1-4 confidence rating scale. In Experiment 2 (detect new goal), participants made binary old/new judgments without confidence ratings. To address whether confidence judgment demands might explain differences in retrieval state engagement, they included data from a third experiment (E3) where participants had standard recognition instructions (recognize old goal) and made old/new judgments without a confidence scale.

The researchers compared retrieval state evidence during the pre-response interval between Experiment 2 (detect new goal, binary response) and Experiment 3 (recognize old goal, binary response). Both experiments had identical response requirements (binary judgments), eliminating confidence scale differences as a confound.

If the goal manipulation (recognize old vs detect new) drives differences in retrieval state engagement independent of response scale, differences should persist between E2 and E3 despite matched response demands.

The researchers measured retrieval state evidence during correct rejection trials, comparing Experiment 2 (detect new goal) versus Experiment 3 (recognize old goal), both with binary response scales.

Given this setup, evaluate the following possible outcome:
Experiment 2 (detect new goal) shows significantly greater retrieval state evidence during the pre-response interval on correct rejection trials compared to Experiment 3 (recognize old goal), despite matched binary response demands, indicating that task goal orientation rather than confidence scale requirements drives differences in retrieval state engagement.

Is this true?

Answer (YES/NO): NO